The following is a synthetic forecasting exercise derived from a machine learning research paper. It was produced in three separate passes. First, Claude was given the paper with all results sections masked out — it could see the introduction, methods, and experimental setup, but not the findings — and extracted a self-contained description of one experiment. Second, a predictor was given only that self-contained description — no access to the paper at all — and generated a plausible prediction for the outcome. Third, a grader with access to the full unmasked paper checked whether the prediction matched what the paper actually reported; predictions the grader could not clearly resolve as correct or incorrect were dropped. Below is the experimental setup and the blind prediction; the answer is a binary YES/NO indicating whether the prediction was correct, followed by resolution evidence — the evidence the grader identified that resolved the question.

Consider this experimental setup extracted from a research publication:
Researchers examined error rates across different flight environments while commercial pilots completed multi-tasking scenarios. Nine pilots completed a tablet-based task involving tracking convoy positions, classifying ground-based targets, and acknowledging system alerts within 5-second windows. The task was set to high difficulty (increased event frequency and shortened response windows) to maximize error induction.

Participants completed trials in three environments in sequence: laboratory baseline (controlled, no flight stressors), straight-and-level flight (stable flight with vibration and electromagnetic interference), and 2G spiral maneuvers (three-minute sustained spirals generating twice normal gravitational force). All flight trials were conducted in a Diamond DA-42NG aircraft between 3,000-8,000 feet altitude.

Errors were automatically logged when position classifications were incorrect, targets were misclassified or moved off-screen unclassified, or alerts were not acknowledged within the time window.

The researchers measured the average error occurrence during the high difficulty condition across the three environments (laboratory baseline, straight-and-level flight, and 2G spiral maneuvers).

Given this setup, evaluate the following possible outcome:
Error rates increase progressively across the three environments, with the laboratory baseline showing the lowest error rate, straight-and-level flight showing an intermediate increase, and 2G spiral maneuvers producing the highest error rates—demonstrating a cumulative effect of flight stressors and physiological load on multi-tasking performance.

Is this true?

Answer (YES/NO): YES